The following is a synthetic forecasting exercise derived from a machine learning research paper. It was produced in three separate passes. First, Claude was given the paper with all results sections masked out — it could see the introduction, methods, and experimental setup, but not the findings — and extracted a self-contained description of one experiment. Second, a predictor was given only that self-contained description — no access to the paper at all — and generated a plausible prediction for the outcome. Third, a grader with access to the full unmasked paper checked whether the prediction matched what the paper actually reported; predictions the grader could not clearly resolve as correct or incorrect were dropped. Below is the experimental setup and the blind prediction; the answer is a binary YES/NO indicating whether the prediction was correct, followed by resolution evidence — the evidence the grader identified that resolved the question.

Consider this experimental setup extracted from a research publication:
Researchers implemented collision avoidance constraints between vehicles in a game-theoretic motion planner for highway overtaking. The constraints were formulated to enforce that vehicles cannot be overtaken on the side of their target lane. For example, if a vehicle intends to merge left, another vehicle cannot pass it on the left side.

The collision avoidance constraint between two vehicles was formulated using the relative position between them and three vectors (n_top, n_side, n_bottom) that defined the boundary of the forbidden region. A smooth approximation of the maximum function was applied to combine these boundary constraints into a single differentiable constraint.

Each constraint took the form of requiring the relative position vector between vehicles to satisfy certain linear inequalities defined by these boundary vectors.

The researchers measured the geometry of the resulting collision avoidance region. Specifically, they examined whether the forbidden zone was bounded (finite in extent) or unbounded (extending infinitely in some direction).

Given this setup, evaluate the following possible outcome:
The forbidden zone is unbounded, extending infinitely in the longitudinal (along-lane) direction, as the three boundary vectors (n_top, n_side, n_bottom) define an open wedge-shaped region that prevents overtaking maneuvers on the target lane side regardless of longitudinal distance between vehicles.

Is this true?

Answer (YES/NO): NO